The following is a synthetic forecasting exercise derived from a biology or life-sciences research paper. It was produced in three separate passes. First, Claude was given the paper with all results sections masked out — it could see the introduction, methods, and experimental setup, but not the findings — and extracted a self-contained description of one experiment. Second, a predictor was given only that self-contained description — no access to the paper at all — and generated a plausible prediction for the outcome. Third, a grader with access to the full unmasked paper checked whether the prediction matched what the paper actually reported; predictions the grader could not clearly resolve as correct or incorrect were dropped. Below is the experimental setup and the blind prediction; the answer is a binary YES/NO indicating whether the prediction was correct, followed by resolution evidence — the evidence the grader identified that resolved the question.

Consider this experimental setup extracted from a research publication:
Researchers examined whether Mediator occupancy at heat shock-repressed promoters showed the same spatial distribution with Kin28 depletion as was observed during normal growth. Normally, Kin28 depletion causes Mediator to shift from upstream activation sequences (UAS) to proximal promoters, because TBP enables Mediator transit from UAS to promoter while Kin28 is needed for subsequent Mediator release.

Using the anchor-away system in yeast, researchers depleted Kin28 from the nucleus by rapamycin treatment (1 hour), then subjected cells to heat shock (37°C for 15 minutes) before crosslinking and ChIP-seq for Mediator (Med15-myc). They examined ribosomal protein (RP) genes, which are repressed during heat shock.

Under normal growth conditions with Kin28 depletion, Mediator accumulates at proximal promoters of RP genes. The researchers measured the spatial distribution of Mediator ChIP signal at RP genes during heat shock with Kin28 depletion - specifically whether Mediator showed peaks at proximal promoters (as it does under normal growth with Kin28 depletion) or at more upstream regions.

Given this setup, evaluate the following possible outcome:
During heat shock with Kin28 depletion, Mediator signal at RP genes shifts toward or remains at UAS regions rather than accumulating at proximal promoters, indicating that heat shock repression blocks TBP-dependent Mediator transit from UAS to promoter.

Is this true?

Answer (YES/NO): YES